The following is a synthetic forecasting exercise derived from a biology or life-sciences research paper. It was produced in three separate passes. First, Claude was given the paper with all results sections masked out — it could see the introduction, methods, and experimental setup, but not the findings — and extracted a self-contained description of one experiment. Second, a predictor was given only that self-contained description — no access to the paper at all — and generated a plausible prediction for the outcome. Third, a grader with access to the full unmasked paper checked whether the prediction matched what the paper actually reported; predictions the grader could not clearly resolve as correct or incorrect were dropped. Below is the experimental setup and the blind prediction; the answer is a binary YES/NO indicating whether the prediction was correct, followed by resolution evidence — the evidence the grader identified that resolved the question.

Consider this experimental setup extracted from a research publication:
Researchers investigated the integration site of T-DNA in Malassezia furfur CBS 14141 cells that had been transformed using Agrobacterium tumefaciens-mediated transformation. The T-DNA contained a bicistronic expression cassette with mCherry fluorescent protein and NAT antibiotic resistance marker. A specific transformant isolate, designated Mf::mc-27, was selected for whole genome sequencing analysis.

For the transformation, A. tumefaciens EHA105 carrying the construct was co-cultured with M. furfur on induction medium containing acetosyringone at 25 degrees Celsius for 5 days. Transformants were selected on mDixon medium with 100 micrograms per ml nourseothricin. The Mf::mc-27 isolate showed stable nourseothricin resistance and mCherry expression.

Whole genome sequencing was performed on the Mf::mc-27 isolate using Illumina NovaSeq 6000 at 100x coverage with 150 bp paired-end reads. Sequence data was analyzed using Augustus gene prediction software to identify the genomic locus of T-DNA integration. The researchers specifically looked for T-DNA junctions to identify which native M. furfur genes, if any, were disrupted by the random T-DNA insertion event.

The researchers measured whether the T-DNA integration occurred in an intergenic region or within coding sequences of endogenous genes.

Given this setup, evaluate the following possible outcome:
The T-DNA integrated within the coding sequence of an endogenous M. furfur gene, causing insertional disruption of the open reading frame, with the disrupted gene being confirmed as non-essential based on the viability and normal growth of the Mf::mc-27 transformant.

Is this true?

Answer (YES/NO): NO